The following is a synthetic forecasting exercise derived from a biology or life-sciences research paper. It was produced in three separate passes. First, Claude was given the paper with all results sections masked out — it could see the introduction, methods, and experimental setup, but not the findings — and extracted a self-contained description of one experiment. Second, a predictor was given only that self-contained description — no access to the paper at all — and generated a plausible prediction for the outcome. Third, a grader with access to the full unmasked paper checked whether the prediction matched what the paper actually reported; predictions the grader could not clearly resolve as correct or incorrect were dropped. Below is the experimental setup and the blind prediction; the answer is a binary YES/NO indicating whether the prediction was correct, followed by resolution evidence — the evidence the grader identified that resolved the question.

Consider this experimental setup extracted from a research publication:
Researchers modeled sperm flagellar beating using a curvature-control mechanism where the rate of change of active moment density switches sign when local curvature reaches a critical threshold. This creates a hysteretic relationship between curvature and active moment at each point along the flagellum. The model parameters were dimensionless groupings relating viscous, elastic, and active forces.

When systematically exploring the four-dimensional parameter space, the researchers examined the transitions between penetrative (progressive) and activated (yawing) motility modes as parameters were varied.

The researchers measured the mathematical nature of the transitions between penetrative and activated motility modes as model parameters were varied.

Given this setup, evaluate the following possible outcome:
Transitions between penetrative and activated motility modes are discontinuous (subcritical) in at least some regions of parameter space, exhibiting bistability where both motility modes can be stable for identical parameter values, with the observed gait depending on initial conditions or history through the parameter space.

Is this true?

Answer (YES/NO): YES